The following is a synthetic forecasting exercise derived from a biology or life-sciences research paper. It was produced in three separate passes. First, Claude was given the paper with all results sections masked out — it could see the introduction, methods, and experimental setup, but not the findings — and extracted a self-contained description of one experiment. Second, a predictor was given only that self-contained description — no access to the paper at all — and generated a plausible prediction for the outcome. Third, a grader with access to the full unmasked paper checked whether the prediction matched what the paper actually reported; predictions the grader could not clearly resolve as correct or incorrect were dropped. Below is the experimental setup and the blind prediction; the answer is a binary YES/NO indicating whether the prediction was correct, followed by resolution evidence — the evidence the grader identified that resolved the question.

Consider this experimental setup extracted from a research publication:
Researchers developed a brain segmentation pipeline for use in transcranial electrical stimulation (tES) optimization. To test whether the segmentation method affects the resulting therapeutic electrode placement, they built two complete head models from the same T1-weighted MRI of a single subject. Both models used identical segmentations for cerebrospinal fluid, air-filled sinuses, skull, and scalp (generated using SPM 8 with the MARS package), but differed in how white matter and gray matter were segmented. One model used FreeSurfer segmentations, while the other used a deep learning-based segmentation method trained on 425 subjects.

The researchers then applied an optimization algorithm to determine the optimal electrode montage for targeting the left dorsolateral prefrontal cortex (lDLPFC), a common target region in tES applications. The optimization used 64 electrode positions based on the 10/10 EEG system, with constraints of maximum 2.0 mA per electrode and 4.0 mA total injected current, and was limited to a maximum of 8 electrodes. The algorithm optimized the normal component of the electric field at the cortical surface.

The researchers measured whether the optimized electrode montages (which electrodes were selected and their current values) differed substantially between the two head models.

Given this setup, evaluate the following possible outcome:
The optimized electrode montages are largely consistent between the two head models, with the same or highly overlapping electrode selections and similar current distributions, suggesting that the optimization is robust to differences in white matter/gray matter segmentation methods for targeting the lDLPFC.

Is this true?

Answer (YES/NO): YES